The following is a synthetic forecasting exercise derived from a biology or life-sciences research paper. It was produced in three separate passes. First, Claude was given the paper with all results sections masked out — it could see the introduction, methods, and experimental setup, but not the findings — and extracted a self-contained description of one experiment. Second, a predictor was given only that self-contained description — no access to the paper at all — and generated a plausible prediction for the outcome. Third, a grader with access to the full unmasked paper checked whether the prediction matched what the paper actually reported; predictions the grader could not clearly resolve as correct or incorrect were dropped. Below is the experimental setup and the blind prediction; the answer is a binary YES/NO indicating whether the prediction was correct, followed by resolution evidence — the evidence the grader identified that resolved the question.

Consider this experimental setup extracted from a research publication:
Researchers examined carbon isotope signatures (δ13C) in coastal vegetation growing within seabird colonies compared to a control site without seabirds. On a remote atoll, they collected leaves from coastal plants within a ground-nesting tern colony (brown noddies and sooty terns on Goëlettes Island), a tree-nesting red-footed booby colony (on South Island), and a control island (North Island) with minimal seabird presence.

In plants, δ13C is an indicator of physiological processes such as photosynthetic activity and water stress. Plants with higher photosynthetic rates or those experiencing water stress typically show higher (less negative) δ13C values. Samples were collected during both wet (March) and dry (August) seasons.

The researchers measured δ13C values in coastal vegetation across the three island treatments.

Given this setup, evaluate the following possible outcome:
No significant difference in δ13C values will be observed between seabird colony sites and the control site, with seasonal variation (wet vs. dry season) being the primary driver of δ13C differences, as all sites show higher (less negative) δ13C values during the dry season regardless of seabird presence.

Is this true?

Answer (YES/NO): YES